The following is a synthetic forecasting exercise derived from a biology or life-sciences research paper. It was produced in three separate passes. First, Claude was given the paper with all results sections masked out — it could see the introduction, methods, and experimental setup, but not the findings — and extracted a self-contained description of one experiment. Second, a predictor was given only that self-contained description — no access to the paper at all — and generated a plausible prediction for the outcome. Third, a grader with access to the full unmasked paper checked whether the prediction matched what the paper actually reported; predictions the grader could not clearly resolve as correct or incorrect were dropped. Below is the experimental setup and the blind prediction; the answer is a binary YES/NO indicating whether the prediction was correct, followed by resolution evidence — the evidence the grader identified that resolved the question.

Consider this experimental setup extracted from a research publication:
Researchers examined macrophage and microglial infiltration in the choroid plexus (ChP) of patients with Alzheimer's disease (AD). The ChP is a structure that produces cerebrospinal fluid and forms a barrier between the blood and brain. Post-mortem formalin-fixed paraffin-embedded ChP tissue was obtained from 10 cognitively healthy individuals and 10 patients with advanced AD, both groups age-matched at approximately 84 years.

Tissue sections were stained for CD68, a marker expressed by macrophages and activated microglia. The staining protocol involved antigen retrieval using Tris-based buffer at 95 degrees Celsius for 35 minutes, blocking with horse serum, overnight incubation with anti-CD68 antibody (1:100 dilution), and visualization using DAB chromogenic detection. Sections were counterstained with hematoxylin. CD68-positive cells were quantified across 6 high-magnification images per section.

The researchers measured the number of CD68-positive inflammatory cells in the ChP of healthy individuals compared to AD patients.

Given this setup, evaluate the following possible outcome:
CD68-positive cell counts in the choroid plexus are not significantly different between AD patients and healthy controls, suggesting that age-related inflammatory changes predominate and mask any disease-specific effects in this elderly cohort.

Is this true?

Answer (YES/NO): YES